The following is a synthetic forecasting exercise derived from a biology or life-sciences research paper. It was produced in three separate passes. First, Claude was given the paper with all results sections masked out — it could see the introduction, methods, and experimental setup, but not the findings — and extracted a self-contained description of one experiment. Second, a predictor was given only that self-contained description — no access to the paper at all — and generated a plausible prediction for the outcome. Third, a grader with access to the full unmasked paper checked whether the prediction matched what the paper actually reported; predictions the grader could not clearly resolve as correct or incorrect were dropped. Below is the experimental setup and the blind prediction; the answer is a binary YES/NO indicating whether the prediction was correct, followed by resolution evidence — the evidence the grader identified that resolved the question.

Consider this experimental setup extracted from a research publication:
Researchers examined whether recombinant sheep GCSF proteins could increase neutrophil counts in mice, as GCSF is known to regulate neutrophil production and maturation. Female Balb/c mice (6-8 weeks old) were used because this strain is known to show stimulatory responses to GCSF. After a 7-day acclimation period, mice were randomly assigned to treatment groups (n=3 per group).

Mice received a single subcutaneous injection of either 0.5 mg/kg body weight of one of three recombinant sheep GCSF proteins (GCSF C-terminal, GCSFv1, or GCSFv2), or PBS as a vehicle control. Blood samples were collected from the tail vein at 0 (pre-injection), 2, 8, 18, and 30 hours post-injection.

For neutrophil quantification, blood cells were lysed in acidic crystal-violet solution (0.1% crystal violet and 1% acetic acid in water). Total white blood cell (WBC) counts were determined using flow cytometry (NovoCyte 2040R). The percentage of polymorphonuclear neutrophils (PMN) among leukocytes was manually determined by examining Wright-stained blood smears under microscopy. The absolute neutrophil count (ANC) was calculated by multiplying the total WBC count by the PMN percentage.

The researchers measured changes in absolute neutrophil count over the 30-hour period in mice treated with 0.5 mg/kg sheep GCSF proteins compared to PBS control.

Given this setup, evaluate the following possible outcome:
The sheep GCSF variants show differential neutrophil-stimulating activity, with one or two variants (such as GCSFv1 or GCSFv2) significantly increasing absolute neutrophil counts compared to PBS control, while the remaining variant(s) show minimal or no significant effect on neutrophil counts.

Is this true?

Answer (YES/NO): NO